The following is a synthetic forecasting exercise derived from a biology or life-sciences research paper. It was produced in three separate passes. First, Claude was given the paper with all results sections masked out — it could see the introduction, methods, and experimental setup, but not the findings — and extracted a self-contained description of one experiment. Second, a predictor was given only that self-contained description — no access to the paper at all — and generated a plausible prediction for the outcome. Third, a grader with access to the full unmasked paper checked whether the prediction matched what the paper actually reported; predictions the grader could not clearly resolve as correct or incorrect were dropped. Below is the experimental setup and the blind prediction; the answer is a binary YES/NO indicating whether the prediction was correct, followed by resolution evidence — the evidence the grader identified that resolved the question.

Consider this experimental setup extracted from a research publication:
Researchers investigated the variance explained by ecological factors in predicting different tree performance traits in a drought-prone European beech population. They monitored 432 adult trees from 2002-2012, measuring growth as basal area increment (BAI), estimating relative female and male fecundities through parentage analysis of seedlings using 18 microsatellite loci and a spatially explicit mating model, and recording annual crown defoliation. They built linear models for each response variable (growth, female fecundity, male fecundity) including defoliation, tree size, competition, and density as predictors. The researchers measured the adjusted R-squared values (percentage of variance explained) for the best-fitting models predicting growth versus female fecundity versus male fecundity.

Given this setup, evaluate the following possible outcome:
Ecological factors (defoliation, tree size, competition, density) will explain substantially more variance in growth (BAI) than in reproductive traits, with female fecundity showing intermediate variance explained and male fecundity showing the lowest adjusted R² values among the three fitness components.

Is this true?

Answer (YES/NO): YES